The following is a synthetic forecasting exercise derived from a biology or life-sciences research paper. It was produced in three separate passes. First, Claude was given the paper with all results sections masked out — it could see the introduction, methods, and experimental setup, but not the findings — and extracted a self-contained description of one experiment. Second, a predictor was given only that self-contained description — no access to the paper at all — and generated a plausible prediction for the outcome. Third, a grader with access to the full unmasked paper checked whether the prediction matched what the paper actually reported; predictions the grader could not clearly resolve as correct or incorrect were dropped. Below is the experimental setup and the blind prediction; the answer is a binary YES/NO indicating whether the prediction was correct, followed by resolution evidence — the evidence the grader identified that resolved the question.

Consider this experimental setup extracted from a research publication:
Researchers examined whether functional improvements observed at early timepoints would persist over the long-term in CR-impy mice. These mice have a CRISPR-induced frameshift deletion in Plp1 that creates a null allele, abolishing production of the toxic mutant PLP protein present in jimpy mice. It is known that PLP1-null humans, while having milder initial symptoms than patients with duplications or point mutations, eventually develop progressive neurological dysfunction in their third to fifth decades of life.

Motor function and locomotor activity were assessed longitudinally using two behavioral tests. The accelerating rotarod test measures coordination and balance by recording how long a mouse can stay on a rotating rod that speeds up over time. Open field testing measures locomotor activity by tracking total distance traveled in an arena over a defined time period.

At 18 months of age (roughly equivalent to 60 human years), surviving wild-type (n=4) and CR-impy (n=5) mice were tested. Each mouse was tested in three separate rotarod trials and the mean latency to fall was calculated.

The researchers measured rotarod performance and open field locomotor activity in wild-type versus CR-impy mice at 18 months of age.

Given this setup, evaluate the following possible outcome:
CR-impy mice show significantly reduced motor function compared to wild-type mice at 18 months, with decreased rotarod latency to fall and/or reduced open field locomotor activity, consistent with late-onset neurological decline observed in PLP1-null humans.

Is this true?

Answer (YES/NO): NO